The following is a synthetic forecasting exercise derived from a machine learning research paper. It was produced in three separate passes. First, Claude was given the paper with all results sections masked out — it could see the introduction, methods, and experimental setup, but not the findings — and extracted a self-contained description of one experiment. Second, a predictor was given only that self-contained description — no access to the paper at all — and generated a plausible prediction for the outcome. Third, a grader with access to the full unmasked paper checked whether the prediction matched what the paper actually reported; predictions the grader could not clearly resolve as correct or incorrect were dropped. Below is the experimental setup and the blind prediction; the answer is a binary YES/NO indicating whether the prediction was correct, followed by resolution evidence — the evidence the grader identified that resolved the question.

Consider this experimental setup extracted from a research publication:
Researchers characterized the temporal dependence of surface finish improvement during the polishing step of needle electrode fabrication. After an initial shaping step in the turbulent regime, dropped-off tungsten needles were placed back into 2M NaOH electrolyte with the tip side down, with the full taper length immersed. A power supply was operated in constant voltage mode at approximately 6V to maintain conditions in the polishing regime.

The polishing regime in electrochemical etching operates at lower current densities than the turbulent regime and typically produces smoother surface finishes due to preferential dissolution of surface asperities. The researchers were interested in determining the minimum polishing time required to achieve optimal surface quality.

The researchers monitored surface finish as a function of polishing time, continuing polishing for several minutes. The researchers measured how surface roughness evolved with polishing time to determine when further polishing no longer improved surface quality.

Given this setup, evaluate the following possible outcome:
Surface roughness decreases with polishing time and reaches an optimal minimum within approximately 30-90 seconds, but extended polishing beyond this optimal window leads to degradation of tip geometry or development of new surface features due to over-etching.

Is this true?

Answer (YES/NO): NO